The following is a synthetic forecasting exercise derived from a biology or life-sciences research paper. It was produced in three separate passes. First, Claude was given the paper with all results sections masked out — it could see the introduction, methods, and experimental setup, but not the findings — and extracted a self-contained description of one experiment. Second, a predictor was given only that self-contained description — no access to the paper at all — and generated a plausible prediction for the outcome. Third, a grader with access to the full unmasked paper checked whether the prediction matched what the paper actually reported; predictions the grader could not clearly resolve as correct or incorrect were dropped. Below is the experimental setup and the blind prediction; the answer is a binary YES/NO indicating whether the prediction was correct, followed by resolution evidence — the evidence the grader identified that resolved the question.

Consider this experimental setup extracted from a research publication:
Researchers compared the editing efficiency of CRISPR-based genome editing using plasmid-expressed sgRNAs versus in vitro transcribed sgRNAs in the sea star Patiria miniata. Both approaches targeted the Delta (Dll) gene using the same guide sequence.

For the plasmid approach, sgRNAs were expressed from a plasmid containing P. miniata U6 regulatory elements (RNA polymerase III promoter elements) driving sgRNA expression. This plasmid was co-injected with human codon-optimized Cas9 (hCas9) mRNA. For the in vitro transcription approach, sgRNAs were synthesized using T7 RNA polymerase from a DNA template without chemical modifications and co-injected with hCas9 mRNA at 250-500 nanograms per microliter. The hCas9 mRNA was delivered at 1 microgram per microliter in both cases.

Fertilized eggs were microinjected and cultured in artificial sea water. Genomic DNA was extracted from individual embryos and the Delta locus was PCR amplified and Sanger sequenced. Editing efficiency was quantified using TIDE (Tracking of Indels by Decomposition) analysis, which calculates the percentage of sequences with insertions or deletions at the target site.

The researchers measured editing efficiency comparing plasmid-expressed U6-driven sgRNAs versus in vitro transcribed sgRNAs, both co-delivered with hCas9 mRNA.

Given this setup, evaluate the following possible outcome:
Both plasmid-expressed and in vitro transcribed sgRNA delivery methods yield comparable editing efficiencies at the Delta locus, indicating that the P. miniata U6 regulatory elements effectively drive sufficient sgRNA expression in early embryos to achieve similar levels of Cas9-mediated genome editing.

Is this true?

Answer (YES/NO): NO